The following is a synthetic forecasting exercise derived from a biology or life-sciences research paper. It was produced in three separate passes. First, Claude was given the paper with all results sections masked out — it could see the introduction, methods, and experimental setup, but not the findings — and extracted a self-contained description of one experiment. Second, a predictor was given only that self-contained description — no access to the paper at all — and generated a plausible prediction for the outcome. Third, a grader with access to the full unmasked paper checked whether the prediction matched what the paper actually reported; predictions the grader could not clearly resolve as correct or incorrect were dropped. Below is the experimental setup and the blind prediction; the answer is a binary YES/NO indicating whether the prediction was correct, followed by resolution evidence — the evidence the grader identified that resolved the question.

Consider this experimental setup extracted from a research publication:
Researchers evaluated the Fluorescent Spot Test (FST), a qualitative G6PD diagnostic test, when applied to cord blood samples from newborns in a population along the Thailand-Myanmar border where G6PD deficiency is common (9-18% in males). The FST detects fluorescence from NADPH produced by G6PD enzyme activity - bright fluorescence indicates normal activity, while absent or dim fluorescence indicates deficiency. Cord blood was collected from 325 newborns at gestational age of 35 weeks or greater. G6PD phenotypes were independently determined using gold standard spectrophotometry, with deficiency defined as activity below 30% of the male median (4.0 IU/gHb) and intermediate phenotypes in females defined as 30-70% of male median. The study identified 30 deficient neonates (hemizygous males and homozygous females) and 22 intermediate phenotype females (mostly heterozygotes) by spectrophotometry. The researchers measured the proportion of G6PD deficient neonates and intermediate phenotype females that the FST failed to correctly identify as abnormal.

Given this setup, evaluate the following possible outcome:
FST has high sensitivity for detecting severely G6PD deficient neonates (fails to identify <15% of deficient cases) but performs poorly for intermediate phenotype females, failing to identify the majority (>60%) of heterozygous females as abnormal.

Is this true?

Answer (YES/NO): NO